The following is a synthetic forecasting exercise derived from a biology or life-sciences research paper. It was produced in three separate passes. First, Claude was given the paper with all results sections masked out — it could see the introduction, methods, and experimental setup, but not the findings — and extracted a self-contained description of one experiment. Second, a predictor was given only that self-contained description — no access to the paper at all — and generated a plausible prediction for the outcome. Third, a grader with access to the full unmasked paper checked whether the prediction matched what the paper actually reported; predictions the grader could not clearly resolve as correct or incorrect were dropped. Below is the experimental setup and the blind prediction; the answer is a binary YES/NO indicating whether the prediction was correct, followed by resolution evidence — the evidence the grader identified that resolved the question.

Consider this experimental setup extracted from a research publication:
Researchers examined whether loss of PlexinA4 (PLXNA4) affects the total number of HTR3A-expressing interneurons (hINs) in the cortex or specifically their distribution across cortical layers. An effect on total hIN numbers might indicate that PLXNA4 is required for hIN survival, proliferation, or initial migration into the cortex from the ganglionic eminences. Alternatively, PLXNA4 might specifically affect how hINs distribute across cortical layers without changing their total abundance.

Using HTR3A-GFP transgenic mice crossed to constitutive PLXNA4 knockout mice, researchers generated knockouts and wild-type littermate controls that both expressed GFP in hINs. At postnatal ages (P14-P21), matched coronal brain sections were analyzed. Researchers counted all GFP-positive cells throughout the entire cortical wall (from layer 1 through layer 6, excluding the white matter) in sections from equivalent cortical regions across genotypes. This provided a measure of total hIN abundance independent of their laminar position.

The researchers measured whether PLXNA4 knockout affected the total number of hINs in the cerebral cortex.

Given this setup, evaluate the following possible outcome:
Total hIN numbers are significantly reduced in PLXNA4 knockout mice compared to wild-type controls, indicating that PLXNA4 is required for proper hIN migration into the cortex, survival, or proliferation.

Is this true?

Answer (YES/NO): NO